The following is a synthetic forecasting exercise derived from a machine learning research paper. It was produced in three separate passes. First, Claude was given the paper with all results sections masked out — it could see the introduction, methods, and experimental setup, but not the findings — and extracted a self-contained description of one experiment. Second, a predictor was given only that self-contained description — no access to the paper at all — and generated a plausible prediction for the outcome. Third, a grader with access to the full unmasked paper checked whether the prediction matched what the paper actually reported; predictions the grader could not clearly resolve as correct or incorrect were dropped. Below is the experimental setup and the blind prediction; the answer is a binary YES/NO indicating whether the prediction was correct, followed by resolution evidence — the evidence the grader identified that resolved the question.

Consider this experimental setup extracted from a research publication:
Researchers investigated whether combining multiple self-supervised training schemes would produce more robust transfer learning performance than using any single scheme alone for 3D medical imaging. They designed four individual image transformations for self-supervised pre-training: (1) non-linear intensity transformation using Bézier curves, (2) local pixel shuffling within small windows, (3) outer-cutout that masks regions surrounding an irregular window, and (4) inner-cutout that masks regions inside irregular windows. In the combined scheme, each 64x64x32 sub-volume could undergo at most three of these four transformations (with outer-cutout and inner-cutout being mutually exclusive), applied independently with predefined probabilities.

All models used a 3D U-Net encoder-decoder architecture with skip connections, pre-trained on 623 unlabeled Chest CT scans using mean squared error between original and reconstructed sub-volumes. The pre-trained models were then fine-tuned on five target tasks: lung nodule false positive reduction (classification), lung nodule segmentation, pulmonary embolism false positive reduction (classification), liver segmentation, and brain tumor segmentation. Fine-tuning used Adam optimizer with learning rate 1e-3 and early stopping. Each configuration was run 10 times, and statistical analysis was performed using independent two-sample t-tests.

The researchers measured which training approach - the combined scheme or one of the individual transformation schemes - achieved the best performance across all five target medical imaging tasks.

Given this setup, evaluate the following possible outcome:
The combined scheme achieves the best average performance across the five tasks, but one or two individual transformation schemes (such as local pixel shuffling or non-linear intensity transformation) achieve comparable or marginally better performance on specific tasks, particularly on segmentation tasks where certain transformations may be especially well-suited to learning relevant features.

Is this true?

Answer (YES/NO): NO